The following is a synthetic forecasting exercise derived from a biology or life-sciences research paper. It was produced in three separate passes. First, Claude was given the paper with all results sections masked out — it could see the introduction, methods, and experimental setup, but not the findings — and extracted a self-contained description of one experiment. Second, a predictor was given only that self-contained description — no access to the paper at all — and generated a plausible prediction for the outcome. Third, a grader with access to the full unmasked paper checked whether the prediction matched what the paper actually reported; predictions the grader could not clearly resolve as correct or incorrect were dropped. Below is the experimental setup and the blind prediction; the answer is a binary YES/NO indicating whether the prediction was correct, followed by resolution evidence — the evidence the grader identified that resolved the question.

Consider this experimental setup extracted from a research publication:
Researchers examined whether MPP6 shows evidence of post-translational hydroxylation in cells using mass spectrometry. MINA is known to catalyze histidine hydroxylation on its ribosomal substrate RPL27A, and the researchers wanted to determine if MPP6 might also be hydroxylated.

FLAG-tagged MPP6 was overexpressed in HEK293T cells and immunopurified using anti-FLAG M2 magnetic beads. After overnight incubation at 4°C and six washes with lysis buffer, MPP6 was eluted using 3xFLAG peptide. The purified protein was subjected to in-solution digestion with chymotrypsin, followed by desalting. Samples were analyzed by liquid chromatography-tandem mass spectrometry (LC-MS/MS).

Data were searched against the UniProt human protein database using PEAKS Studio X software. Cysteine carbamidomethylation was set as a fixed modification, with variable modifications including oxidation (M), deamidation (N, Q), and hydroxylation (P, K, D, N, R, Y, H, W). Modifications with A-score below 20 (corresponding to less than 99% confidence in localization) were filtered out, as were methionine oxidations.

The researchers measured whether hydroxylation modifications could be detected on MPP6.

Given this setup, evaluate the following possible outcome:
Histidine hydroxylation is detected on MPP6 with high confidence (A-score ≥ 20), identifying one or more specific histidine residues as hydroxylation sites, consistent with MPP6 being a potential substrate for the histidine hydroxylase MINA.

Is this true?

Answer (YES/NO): NO